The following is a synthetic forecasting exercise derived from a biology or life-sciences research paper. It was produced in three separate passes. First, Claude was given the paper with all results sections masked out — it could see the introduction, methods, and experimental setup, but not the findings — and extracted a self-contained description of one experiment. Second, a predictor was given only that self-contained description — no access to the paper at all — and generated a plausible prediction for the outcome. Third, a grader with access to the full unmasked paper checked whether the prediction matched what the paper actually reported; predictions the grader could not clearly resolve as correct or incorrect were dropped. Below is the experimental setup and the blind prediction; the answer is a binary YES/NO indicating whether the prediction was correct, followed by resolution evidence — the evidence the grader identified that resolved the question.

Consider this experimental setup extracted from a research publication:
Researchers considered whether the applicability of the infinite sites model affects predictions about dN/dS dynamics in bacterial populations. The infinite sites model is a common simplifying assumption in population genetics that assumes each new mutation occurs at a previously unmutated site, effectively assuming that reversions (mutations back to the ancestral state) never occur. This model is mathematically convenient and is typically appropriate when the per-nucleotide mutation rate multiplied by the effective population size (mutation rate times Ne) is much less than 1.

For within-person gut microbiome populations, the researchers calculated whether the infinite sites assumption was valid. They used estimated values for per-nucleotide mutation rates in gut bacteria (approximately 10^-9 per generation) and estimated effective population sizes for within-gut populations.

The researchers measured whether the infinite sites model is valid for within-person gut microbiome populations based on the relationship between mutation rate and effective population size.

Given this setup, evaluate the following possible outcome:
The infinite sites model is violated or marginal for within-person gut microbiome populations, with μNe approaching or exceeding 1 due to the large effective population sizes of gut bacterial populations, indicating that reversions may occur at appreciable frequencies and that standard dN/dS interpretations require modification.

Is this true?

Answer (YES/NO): YES